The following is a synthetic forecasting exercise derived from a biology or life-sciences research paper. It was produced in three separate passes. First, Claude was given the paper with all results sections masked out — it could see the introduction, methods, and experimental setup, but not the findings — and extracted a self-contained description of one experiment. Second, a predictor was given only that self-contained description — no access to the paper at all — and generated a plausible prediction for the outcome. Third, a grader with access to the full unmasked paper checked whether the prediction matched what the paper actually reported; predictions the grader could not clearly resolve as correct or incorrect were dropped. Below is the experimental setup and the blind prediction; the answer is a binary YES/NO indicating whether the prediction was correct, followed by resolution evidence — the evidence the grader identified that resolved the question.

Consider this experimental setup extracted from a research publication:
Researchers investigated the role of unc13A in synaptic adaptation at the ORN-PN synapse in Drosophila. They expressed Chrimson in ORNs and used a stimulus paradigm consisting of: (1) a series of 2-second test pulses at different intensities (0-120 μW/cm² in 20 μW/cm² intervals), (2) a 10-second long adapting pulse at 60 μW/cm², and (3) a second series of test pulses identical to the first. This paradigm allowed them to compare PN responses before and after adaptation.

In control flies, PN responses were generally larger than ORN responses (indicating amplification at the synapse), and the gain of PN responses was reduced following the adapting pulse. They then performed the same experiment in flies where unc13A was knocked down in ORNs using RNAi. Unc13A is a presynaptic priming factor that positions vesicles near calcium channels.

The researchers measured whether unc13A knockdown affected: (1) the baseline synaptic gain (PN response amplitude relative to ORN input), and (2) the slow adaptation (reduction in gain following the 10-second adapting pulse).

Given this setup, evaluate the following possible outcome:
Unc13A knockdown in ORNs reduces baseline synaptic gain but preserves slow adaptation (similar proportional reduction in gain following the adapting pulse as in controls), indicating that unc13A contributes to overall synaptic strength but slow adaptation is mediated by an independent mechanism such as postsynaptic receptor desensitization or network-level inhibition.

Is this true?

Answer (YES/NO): YES